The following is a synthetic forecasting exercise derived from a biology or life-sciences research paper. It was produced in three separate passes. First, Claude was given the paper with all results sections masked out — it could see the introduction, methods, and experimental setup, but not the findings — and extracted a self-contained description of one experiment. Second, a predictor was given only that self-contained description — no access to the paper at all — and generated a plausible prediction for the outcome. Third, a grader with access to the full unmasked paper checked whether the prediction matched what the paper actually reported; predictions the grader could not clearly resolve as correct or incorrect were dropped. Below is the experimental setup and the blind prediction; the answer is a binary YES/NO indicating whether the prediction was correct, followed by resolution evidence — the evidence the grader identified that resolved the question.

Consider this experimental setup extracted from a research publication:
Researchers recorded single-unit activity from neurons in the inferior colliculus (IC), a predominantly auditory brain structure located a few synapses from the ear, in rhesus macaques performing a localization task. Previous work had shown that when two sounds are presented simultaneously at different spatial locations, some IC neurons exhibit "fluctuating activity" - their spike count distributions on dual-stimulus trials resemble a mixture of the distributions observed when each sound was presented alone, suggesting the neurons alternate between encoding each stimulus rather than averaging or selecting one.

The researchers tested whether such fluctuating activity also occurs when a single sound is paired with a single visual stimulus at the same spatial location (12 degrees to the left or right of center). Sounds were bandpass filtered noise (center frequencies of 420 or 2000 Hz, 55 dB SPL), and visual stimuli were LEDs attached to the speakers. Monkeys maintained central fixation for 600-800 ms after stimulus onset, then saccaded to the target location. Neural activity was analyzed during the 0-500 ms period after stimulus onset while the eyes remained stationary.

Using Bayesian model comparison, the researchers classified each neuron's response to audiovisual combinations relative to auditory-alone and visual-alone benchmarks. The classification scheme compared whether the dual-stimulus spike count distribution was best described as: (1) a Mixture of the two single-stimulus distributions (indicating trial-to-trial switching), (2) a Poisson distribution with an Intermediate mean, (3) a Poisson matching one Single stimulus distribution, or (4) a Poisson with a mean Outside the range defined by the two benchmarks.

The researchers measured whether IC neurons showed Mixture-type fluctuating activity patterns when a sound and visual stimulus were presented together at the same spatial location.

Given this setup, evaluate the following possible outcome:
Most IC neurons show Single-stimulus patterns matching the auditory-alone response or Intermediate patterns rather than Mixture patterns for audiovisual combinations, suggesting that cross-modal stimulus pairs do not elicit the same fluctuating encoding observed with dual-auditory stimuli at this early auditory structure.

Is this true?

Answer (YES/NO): NO